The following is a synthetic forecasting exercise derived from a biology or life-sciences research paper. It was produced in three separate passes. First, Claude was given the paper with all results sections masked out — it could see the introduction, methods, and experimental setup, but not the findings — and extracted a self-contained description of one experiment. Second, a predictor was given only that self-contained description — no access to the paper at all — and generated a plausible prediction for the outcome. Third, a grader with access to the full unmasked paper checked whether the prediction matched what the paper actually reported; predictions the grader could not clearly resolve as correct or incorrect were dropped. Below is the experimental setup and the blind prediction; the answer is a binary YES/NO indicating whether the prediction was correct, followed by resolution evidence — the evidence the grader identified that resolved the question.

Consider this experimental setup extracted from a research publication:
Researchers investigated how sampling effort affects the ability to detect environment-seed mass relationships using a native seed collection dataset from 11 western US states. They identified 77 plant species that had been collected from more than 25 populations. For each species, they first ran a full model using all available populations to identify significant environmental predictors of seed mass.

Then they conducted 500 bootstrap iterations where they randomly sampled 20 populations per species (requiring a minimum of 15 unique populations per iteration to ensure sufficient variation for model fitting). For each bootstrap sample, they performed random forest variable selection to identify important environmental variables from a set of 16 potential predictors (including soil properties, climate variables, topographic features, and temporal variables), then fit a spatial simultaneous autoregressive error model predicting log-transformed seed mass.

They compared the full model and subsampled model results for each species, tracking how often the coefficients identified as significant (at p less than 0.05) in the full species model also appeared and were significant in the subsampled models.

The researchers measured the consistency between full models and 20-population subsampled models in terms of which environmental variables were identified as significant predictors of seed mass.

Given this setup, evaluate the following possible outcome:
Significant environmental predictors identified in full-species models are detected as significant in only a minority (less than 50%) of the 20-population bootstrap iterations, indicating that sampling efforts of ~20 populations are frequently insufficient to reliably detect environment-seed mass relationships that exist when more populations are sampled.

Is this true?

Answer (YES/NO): NO